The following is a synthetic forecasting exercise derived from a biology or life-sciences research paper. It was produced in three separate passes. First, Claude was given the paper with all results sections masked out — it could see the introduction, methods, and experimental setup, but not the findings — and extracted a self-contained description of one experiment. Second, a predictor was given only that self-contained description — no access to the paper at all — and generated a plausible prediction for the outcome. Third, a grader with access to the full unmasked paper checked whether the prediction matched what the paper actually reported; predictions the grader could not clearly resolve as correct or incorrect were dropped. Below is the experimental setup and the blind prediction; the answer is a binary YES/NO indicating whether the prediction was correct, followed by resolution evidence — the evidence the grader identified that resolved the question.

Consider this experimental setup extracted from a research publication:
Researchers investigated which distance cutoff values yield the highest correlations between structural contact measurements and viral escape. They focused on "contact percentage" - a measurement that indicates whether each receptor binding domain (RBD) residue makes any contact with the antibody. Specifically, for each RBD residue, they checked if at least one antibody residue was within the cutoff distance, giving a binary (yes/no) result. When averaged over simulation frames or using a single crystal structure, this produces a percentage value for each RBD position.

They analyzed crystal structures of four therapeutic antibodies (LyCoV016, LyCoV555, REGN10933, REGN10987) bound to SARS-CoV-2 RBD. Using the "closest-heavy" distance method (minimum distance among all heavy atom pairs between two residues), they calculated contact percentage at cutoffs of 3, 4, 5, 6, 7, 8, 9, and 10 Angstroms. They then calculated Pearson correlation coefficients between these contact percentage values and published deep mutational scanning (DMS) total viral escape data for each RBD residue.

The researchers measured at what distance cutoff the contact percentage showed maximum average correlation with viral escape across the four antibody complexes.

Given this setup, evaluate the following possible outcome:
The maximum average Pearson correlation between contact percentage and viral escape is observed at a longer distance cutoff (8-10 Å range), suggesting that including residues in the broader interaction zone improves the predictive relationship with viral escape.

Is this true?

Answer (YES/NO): NO